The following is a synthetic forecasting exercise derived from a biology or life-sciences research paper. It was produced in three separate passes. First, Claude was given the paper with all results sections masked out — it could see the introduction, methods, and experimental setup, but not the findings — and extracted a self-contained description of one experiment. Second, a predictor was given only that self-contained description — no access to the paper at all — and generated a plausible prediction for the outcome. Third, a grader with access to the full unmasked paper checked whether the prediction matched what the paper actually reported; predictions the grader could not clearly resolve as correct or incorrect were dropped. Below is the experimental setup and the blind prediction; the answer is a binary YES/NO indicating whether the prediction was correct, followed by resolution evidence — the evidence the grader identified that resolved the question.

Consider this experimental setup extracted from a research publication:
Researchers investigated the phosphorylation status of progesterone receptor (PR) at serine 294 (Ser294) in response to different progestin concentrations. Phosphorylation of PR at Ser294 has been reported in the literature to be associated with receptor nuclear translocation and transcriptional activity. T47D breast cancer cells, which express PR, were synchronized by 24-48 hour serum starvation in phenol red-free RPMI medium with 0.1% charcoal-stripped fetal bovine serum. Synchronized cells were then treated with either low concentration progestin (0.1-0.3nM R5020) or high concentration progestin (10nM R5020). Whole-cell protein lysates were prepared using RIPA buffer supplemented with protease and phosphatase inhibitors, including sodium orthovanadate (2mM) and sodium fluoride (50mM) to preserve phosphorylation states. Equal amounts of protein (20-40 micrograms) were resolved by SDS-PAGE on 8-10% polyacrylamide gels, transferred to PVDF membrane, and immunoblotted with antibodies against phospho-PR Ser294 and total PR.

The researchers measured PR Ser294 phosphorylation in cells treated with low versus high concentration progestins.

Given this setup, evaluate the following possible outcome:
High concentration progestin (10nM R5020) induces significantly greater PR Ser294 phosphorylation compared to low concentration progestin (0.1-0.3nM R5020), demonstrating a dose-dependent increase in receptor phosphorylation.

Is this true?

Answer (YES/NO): YES